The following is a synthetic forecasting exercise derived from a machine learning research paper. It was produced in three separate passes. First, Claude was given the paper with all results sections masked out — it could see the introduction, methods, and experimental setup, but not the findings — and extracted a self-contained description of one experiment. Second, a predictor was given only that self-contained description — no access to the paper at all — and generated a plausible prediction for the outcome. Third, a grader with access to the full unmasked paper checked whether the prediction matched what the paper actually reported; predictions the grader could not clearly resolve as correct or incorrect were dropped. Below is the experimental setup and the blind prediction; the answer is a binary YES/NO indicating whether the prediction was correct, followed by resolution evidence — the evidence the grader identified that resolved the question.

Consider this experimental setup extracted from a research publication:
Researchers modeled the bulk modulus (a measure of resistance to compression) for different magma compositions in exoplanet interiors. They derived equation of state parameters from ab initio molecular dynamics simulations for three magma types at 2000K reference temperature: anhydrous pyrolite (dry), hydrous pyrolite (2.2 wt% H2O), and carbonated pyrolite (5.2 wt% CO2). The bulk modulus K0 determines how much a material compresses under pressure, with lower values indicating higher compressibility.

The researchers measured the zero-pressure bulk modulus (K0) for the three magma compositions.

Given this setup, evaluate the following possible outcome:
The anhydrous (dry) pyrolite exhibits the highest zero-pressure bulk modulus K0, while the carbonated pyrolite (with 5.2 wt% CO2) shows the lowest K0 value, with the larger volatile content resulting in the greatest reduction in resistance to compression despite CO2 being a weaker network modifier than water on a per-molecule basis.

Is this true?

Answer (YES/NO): NO